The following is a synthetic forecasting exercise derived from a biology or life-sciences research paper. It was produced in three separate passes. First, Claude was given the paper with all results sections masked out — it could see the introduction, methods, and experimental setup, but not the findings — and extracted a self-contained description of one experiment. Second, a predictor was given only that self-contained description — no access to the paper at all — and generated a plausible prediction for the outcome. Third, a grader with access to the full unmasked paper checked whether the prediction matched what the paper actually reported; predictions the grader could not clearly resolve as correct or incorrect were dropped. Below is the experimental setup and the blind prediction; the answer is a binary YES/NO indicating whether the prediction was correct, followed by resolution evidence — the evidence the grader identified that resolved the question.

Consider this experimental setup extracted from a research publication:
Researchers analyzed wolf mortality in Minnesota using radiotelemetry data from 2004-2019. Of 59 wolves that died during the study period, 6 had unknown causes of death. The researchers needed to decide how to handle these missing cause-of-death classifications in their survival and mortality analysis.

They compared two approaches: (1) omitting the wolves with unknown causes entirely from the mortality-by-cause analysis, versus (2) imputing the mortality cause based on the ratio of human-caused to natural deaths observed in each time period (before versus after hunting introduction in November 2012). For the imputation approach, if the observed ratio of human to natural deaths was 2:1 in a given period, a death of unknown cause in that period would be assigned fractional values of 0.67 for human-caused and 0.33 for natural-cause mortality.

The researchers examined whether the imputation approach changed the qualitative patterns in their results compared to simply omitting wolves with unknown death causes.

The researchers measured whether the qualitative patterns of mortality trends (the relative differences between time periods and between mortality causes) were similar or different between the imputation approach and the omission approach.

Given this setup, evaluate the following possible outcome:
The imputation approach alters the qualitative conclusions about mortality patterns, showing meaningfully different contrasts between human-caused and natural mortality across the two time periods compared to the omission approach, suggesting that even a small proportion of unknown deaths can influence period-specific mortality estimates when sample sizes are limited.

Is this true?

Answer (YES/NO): NO